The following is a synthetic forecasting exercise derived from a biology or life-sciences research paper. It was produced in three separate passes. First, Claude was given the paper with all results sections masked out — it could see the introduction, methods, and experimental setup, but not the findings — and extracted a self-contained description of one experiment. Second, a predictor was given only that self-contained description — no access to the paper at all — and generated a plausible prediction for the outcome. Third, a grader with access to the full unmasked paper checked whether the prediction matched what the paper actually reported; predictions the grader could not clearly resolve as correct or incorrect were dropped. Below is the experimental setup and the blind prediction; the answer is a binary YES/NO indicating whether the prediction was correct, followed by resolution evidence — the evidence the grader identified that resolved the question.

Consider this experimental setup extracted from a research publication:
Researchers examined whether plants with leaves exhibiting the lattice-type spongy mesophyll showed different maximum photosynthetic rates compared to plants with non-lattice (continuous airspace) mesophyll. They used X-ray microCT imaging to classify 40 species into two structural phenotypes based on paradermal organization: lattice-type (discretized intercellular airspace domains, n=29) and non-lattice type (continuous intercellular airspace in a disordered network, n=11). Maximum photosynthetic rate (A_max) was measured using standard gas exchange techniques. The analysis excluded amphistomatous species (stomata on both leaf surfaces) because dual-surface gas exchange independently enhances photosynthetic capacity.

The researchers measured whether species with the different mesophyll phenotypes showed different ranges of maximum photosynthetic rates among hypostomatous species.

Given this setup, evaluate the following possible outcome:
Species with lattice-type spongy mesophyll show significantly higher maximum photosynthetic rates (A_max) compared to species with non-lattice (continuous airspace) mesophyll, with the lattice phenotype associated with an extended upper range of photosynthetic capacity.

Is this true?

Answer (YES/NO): NO